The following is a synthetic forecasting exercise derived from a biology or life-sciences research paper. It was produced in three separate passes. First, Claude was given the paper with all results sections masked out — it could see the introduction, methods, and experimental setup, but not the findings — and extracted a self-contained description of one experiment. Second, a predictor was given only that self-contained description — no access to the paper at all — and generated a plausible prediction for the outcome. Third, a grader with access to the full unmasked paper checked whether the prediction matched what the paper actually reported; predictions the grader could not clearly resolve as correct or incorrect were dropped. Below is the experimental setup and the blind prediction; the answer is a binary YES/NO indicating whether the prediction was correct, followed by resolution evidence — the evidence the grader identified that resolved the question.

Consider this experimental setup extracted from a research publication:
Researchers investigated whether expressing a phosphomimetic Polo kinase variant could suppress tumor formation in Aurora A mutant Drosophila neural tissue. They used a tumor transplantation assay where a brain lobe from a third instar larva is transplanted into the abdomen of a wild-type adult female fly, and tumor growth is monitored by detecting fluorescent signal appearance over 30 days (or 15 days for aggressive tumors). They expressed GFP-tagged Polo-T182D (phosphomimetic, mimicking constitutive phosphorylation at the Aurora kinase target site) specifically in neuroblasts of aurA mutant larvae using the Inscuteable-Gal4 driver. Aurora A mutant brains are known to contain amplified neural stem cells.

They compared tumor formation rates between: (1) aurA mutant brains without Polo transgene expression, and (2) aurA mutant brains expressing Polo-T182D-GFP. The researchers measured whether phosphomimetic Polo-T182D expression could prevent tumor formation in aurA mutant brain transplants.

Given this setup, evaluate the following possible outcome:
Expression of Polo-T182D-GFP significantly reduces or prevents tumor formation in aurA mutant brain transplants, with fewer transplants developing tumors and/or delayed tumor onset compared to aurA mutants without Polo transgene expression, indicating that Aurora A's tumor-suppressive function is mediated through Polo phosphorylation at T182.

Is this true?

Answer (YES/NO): YES